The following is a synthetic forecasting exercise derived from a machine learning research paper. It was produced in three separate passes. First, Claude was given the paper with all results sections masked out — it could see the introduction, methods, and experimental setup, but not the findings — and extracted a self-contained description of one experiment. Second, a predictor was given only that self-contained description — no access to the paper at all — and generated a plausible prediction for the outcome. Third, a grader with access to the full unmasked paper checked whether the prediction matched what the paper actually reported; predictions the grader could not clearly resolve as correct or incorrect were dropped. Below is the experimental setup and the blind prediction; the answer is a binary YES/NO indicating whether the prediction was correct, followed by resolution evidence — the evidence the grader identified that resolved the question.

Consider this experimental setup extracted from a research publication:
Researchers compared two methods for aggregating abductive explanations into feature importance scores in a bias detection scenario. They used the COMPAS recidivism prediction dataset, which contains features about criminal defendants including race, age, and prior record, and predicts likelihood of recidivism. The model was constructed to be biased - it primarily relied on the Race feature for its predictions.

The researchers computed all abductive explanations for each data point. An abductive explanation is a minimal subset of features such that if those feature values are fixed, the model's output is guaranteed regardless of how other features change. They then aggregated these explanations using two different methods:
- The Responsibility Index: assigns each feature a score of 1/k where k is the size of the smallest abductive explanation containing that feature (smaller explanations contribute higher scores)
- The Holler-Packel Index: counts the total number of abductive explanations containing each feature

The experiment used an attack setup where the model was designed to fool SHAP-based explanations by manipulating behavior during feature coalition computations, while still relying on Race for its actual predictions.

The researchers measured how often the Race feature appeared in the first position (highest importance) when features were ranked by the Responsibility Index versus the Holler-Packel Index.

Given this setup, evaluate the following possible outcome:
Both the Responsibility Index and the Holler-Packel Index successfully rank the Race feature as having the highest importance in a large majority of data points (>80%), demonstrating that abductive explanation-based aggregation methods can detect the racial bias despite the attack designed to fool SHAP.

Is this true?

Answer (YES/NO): YES